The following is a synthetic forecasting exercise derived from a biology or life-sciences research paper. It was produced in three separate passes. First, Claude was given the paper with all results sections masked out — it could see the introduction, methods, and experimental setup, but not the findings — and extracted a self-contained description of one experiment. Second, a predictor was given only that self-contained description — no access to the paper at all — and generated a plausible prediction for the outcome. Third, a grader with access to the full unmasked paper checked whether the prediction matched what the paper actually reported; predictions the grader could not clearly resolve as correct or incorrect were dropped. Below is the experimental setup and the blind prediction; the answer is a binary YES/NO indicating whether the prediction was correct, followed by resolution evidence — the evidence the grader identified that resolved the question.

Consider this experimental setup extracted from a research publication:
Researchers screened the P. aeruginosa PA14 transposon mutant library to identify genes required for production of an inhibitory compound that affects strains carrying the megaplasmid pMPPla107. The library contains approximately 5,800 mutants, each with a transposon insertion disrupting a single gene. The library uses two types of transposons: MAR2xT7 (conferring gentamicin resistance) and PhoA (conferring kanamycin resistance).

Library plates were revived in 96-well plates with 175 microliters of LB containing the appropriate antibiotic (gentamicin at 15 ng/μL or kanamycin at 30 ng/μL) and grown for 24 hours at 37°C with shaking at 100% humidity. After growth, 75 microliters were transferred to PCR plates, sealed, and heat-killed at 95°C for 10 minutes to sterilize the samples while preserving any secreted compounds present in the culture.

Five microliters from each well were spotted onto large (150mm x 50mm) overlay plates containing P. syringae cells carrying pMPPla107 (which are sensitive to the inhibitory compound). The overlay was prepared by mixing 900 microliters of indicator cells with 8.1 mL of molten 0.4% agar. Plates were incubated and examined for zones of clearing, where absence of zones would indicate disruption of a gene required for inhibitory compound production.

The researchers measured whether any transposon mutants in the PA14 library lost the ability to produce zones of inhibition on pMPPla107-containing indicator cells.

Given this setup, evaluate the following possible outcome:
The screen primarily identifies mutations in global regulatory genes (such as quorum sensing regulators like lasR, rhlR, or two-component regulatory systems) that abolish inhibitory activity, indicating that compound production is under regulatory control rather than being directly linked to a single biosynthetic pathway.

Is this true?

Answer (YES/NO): NO